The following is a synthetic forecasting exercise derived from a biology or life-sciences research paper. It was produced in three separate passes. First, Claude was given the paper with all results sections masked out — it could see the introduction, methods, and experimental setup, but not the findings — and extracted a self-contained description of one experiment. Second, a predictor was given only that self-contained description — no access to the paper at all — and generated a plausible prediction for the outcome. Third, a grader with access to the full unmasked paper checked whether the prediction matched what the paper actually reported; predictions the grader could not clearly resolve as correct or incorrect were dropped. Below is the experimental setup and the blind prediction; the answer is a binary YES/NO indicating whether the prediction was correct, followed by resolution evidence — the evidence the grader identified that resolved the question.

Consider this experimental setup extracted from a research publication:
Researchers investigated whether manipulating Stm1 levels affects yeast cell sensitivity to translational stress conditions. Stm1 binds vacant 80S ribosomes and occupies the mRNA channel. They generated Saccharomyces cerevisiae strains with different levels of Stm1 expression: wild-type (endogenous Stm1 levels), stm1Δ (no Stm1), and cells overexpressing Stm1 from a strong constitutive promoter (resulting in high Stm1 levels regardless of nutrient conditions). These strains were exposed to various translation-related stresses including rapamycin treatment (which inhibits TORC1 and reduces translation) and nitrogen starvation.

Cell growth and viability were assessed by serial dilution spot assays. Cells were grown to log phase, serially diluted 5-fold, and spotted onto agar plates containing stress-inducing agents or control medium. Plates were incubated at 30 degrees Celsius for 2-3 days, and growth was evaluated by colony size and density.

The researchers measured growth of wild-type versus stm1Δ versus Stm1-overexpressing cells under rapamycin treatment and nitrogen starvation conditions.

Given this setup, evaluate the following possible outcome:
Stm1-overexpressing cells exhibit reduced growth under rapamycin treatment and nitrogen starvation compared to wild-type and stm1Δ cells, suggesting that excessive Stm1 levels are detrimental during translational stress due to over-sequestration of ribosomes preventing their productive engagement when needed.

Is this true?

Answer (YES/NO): NO